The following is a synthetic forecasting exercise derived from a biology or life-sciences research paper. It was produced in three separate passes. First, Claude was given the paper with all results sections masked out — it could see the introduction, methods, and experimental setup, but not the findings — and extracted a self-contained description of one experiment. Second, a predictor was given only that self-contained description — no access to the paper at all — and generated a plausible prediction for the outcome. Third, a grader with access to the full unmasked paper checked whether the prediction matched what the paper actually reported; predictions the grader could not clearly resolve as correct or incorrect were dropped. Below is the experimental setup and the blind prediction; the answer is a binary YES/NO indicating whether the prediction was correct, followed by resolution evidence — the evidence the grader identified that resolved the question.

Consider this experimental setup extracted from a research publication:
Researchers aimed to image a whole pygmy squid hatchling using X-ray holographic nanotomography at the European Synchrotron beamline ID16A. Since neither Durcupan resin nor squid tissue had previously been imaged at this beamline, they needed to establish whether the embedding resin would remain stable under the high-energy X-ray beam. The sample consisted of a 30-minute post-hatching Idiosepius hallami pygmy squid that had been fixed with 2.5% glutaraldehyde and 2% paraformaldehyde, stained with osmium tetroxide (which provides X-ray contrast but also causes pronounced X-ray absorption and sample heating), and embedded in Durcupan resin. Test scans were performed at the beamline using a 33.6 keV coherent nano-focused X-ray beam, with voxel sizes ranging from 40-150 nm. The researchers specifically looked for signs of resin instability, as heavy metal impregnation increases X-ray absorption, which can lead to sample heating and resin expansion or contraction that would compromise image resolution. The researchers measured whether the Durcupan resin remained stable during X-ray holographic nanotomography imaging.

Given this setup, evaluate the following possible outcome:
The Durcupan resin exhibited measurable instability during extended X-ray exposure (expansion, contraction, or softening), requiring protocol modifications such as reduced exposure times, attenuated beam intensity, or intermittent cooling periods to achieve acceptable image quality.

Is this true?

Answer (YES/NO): NO